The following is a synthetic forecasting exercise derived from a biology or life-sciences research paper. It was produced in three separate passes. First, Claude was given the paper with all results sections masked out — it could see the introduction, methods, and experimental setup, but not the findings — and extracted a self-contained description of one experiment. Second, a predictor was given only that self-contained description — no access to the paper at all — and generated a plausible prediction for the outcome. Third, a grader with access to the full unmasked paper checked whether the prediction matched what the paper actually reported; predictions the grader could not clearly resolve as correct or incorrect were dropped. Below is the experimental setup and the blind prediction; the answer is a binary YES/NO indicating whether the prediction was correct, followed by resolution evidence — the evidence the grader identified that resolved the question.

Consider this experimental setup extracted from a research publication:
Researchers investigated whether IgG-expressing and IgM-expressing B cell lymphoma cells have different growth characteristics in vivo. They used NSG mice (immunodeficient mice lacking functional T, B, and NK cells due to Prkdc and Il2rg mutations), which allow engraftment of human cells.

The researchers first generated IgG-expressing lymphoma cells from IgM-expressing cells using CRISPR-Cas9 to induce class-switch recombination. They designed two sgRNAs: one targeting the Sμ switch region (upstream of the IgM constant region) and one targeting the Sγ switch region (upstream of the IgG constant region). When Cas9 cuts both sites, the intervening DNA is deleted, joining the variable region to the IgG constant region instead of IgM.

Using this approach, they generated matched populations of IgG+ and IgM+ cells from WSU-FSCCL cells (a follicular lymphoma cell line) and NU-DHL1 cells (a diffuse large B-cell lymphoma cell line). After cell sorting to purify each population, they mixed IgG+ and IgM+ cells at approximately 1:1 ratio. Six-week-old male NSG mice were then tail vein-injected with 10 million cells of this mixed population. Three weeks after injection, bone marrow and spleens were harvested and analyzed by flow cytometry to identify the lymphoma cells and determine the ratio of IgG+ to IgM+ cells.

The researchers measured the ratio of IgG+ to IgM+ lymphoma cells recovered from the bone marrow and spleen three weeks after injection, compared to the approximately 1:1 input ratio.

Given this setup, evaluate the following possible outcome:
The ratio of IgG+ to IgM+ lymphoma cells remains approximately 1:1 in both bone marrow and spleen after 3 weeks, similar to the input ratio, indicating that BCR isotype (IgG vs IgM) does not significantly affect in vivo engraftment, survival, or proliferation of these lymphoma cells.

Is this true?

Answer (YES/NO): NO